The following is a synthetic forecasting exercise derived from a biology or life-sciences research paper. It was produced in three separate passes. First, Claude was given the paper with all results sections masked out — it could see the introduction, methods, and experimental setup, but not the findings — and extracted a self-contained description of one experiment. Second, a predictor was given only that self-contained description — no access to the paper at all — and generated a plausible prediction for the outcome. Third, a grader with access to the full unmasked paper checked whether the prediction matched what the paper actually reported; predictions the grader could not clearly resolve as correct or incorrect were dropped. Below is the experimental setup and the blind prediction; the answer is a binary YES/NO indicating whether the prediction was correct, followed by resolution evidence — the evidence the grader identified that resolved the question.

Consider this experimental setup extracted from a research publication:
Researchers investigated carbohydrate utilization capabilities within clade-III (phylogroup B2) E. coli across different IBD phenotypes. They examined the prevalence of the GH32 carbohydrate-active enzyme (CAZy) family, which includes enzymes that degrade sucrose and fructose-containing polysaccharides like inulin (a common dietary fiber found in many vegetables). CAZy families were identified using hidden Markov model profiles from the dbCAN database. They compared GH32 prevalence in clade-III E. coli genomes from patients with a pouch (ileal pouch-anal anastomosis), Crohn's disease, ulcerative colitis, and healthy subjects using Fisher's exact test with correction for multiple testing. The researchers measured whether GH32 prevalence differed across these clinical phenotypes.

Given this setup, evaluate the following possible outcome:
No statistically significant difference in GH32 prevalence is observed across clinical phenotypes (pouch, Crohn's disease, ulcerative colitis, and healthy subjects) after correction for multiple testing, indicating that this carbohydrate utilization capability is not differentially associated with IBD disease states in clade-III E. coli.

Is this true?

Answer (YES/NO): NO